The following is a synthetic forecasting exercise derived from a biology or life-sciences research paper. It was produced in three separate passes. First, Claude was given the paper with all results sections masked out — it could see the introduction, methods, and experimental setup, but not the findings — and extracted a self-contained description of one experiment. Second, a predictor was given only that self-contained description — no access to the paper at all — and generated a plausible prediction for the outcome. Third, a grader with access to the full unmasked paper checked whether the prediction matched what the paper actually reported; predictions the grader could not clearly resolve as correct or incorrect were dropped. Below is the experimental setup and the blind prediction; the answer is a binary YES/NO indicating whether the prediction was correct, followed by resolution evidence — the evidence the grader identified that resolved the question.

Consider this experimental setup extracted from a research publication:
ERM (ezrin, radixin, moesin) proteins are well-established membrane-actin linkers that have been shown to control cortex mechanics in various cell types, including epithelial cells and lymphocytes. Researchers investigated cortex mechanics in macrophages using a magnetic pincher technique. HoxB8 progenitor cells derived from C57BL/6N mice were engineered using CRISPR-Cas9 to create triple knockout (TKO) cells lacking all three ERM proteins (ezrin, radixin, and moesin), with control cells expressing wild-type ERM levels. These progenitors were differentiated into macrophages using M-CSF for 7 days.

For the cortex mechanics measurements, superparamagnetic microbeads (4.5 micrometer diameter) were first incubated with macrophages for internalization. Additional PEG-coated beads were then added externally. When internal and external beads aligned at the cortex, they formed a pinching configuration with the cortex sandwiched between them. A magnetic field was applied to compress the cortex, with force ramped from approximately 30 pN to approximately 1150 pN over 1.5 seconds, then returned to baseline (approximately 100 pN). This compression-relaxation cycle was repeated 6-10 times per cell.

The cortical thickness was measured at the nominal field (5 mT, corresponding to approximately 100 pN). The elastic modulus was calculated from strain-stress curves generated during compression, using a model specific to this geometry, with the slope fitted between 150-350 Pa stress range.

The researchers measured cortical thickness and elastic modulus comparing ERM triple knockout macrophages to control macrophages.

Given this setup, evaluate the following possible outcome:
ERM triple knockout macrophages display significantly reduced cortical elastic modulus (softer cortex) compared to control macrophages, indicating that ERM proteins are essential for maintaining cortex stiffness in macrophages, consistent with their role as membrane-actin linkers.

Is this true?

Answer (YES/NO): NO